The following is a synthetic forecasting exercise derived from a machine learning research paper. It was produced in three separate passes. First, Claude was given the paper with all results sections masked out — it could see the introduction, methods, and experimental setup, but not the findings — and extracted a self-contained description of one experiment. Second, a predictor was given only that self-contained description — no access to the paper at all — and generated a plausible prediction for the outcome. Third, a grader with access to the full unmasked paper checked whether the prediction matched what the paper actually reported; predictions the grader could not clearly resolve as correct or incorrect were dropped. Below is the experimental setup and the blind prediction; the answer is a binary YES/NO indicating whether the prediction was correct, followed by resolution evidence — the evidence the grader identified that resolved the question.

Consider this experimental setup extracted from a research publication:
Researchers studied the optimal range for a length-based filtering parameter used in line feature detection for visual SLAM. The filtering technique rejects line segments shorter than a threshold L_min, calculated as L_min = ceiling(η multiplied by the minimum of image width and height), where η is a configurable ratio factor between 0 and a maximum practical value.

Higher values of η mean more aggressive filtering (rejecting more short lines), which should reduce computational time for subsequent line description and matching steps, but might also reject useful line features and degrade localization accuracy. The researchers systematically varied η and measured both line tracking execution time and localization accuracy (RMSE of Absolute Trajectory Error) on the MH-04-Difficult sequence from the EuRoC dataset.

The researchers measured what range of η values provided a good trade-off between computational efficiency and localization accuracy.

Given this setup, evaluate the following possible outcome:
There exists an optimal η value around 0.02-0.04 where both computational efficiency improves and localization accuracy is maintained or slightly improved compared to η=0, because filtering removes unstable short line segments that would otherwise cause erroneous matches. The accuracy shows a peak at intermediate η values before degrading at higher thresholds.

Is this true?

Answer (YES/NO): NO